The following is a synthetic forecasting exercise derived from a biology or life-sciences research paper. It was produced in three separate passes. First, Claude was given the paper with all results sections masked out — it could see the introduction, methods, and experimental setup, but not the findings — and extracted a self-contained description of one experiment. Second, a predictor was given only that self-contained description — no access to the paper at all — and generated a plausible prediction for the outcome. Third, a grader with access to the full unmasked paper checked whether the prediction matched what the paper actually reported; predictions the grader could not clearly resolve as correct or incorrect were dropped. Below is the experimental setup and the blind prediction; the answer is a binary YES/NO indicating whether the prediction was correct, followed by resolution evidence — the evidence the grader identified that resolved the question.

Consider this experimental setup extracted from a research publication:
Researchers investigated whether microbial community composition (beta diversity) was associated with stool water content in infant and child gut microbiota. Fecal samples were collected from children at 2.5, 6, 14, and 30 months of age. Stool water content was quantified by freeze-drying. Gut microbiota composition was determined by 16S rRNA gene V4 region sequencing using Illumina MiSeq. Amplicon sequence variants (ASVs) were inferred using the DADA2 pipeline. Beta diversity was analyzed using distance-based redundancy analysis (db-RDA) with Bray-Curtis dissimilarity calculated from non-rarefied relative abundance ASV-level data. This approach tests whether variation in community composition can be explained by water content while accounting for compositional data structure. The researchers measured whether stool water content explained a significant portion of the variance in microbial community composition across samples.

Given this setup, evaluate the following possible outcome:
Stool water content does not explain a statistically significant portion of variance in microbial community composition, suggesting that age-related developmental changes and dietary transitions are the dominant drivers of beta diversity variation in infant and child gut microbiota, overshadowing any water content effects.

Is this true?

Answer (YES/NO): NO